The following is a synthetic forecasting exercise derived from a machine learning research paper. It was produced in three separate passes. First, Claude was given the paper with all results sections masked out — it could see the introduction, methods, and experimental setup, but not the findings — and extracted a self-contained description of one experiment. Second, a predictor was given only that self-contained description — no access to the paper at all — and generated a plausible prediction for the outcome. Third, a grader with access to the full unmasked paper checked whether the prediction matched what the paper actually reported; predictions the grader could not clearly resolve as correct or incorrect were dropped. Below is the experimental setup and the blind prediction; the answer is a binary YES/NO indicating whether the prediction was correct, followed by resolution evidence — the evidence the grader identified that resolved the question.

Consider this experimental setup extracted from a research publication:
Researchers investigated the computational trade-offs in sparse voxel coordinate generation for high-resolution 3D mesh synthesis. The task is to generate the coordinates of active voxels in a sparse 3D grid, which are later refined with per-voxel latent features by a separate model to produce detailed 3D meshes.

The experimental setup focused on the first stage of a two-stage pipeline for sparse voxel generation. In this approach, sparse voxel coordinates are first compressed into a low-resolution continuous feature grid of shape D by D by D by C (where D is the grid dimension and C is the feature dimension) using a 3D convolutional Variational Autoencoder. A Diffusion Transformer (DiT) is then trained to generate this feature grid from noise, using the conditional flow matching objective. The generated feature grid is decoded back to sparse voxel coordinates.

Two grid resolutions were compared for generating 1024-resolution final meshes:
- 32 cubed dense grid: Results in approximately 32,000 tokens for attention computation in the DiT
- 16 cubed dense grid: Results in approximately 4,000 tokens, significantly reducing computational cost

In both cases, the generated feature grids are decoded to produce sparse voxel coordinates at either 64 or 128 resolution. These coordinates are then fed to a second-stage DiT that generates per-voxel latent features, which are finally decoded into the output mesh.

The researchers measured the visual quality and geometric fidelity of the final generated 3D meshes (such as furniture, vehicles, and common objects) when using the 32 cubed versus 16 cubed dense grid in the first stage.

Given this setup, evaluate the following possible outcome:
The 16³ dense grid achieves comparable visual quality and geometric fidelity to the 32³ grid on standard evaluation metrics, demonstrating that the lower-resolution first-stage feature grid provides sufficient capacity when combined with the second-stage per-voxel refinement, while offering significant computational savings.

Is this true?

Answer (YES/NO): NO